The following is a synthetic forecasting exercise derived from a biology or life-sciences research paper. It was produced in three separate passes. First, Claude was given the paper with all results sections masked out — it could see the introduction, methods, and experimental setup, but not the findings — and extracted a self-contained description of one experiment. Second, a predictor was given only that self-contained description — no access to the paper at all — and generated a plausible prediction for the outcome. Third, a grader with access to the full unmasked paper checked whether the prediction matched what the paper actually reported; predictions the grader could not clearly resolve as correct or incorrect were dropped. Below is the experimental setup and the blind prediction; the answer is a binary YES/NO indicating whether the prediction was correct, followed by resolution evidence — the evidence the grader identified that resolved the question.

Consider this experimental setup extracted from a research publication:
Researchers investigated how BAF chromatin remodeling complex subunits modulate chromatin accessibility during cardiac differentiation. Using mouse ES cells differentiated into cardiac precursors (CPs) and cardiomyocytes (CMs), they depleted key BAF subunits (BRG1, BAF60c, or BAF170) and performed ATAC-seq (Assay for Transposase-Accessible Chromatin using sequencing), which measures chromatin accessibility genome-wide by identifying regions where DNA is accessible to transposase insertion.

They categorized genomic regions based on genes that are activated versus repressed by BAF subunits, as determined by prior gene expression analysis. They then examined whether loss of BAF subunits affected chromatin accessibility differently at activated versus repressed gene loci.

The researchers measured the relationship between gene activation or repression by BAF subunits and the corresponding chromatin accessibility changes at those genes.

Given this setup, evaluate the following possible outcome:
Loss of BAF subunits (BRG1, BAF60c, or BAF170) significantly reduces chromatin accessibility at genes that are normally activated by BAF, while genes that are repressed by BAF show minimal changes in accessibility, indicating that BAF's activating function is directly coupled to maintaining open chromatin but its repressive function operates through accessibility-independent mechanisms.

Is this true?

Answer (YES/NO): NO